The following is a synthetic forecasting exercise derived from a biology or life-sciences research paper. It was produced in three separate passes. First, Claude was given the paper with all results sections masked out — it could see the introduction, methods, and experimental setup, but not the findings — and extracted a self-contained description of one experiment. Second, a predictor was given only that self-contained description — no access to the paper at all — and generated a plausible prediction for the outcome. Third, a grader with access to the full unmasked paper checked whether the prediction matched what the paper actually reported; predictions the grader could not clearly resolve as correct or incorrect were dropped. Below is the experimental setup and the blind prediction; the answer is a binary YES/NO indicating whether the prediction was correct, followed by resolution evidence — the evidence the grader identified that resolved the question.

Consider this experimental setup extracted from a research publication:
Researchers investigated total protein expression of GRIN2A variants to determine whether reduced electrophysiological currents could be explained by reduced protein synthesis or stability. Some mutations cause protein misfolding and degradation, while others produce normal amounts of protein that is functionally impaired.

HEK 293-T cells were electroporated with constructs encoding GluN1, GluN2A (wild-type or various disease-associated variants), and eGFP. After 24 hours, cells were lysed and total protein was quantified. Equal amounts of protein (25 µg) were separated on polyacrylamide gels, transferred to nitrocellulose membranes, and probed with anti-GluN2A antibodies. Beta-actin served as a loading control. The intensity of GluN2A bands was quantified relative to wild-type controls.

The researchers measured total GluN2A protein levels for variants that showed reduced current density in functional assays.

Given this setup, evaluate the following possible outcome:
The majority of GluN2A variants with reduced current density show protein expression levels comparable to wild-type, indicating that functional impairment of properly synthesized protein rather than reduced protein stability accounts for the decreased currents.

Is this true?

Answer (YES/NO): YES